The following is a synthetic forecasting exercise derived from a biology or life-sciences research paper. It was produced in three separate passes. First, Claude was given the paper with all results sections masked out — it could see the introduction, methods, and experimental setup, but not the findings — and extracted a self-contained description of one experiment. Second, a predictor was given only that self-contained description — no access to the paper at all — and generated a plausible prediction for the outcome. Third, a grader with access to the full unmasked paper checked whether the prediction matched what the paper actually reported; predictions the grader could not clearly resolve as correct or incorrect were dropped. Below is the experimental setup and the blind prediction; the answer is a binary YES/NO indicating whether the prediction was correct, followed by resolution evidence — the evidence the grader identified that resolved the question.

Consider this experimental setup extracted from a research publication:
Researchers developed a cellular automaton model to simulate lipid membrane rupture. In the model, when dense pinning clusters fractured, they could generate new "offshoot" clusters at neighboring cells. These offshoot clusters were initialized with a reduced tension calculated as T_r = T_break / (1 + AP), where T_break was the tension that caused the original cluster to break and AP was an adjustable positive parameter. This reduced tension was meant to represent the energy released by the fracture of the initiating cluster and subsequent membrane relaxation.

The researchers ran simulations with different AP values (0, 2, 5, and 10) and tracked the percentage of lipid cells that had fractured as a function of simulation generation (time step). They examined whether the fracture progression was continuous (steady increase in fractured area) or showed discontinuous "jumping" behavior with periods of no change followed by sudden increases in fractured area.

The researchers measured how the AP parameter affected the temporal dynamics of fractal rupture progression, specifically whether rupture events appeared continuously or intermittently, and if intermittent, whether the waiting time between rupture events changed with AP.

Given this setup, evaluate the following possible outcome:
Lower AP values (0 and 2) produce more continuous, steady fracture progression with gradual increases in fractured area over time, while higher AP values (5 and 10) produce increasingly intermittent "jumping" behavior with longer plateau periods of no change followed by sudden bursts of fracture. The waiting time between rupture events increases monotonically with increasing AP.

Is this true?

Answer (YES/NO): YES